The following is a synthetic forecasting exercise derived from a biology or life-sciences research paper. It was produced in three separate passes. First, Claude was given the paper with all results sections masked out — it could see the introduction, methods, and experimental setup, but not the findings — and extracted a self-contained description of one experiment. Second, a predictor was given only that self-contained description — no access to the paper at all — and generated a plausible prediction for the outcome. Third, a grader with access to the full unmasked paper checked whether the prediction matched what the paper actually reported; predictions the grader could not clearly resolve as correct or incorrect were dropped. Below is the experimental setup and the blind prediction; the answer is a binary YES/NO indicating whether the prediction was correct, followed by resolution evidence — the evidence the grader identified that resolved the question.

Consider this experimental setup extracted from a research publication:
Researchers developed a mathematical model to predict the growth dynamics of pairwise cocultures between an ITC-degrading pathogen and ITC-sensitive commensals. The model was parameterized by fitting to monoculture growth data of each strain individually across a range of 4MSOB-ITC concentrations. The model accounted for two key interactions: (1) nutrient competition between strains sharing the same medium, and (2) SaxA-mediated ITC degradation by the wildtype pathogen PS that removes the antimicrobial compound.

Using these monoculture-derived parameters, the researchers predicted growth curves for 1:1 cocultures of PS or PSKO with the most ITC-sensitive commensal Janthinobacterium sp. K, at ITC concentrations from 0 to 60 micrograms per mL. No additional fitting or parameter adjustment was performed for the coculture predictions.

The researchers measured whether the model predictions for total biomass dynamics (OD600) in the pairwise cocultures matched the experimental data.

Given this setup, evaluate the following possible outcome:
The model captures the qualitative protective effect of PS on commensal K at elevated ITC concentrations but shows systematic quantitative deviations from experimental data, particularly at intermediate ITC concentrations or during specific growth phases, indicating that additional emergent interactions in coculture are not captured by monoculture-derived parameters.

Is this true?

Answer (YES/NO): NO